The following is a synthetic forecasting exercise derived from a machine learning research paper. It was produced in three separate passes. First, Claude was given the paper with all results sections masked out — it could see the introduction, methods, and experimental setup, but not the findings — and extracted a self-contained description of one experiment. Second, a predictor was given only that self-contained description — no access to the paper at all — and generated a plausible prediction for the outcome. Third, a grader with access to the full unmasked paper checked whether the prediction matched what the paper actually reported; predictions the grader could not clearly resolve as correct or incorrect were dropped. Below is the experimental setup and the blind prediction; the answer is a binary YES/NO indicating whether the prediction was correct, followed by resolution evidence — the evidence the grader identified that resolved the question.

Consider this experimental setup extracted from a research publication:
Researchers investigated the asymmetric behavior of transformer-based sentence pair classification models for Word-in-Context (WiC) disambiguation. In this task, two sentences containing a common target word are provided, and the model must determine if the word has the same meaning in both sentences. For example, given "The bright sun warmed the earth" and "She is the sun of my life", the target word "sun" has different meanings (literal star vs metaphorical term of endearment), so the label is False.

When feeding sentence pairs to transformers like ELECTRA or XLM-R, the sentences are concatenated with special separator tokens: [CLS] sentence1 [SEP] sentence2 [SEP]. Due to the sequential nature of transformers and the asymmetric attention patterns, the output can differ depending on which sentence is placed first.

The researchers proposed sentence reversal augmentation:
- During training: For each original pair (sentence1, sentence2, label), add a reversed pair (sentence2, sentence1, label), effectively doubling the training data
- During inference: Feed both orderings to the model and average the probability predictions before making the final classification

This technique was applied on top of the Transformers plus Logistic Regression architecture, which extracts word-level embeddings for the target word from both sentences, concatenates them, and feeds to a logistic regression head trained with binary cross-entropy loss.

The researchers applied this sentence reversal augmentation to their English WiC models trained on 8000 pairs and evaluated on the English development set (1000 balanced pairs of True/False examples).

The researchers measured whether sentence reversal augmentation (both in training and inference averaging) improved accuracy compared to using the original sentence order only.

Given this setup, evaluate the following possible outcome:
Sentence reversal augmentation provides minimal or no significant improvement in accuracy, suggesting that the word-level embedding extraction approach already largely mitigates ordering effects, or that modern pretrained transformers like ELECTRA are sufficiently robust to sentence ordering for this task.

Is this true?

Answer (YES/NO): NO